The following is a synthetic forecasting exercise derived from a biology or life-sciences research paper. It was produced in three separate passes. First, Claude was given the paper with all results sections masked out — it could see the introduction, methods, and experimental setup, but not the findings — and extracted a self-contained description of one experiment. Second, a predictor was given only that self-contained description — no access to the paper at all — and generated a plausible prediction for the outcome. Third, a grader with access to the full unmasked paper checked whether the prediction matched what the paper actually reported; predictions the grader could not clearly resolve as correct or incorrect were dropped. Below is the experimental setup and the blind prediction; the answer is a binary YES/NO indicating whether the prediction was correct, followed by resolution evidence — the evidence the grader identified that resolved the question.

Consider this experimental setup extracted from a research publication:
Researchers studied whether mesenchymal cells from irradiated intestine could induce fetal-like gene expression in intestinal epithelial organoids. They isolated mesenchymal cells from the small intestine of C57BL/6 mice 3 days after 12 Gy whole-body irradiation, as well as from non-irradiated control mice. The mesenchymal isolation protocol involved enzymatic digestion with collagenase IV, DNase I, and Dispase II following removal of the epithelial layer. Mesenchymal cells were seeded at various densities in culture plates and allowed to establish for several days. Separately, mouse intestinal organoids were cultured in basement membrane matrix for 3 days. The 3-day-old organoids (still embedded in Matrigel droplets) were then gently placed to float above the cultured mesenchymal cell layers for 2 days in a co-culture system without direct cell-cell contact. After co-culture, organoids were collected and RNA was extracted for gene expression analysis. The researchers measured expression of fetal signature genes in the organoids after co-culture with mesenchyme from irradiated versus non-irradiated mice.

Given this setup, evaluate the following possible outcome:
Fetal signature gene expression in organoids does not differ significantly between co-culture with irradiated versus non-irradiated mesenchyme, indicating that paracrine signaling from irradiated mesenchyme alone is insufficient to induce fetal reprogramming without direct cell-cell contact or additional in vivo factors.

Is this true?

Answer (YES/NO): NO